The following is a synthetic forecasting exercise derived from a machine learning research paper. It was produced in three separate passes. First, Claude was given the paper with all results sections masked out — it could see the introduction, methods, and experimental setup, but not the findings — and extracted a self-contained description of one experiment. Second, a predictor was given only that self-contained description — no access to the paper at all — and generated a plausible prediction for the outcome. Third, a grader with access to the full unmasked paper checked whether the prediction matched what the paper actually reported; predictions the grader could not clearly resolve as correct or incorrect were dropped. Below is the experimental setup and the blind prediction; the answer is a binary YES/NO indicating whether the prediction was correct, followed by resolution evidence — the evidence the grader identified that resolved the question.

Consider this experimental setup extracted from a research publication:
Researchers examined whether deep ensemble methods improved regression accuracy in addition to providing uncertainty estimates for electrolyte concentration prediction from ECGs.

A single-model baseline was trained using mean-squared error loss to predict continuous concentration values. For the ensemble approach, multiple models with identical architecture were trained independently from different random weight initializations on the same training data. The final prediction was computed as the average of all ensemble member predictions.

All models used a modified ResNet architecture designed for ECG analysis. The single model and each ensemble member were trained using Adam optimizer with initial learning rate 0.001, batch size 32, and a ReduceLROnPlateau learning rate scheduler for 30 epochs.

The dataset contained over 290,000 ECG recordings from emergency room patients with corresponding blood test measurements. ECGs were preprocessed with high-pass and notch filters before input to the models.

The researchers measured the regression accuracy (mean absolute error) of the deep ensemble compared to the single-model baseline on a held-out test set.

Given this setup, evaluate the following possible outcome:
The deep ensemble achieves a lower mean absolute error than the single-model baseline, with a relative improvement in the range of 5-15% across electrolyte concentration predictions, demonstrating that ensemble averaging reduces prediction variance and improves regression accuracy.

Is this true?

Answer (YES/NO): NO